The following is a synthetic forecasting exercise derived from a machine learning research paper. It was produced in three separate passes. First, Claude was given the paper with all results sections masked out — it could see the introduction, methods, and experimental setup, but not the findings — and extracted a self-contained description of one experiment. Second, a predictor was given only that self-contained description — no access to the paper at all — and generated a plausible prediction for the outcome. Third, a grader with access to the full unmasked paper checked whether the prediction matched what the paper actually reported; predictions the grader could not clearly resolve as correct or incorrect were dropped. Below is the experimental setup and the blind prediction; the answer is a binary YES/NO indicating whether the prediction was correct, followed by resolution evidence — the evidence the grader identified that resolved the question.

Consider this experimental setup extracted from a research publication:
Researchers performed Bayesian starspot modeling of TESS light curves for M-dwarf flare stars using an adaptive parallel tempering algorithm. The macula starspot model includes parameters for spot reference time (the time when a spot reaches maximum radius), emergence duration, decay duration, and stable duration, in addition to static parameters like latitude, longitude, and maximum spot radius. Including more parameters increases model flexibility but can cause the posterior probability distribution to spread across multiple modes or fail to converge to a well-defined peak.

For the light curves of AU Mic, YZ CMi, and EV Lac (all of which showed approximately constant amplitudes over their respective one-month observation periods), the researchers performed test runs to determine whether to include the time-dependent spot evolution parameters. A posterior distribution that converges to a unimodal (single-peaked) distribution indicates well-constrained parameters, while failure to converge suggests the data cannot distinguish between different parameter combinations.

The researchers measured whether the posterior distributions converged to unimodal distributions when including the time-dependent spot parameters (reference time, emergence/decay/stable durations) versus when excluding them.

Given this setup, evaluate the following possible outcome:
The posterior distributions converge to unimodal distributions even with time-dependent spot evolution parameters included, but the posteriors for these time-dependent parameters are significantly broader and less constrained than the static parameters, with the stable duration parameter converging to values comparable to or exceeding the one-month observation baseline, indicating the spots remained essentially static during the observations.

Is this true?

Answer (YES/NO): NO